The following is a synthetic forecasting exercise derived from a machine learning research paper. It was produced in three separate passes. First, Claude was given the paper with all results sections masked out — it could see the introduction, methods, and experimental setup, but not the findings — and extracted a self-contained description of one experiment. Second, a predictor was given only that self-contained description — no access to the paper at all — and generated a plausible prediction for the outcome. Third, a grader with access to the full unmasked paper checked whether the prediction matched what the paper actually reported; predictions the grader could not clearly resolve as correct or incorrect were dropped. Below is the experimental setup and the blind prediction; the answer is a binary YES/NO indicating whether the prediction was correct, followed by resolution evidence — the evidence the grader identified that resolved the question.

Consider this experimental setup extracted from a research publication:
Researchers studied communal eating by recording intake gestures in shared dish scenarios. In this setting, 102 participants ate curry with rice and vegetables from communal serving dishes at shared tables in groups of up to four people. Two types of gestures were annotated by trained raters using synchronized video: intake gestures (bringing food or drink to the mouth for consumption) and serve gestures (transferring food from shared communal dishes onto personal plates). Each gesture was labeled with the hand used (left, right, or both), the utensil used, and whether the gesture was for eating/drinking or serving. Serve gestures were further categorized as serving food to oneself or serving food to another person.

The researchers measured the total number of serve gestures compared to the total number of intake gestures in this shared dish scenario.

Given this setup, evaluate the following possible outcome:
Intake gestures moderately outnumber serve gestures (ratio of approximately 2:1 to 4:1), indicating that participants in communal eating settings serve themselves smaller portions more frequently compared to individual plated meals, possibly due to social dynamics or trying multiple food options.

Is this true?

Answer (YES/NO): NO